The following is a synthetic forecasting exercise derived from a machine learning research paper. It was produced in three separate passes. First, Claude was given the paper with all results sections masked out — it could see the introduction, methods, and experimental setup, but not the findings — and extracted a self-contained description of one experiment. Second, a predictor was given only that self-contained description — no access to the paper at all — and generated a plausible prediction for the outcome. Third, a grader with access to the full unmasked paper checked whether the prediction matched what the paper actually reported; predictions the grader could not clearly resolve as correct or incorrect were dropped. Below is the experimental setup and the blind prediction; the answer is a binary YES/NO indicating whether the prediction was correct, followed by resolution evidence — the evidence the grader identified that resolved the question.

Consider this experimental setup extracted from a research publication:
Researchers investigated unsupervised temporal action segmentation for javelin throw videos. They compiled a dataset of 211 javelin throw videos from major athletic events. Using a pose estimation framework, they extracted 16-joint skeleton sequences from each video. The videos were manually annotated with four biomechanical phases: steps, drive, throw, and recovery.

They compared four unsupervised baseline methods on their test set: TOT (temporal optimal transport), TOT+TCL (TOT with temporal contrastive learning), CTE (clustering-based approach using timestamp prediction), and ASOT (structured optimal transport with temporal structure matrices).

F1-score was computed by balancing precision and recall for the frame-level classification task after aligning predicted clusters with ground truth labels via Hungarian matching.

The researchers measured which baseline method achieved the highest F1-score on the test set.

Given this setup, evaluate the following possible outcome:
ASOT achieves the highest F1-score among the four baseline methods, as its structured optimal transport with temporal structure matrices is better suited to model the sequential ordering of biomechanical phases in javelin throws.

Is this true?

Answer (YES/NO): NO